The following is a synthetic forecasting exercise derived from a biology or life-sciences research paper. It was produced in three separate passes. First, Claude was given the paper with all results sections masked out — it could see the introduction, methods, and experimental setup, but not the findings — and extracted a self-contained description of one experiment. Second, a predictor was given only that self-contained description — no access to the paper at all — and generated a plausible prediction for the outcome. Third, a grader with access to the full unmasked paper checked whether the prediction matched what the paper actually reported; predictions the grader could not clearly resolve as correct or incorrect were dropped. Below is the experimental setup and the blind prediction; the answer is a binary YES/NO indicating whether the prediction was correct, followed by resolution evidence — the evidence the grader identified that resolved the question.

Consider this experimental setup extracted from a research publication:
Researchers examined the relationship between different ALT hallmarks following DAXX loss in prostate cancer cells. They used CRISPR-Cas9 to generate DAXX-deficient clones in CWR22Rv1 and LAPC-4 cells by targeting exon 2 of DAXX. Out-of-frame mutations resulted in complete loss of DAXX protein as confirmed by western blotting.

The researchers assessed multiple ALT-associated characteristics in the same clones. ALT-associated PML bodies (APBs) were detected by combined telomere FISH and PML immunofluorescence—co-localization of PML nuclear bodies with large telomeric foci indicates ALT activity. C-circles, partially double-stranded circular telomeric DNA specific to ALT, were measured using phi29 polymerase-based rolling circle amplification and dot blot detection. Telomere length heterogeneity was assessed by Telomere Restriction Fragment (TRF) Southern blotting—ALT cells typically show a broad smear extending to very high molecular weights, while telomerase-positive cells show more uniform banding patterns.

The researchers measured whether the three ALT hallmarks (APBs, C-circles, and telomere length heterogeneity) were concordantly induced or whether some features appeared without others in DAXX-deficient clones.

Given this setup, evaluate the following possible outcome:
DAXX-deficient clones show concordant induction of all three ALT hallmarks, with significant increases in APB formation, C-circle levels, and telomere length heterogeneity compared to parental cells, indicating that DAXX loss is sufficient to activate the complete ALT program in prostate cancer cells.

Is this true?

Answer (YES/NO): NO